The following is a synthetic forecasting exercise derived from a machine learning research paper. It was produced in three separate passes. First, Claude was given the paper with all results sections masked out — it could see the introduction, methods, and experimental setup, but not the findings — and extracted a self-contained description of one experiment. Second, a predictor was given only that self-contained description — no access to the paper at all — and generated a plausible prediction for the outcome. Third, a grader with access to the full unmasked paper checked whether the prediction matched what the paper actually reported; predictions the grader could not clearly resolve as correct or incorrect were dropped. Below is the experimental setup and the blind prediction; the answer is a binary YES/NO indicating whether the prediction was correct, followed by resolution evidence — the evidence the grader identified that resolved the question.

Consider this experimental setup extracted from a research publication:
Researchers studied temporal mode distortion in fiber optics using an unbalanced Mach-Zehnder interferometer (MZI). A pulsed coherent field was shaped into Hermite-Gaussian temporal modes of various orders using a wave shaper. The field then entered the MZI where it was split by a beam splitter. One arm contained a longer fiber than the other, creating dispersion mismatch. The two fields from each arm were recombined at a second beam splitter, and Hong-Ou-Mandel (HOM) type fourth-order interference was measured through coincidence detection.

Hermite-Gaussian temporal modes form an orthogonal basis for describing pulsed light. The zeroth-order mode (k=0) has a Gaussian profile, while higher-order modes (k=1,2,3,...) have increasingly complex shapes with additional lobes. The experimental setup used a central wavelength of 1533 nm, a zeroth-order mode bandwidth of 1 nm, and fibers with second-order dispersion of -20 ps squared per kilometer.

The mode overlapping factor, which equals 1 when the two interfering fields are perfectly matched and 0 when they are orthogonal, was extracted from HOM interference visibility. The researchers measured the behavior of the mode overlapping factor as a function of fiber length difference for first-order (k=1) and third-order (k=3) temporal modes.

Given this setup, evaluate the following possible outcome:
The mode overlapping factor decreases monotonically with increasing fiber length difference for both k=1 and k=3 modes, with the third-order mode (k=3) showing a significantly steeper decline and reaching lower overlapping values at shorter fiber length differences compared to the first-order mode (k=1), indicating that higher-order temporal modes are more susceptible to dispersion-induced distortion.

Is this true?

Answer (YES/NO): NO